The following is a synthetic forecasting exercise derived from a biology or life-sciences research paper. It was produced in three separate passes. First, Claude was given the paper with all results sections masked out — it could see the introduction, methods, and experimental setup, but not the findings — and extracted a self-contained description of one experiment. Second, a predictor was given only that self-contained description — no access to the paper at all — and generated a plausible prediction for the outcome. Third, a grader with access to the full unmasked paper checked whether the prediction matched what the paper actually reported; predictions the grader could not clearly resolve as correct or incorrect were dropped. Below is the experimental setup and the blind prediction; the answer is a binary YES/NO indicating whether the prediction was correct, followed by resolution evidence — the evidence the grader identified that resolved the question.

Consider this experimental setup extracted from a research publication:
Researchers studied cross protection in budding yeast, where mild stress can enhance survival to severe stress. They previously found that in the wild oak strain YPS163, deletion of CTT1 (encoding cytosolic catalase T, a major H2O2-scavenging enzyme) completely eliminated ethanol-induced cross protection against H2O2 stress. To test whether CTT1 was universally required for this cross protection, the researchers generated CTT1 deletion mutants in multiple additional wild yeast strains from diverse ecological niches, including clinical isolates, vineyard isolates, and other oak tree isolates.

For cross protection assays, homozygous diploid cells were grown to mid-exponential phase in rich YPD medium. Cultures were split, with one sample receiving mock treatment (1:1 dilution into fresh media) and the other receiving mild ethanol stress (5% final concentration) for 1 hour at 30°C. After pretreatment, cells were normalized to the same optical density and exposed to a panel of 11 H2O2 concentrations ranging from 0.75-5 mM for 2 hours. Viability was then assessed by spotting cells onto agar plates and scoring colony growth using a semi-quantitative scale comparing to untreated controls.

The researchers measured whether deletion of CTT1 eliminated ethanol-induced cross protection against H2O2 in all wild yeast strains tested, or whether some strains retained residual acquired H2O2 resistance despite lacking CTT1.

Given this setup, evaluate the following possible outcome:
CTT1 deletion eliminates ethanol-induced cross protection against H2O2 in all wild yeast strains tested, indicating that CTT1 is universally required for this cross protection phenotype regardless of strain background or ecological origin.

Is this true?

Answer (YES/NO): NO